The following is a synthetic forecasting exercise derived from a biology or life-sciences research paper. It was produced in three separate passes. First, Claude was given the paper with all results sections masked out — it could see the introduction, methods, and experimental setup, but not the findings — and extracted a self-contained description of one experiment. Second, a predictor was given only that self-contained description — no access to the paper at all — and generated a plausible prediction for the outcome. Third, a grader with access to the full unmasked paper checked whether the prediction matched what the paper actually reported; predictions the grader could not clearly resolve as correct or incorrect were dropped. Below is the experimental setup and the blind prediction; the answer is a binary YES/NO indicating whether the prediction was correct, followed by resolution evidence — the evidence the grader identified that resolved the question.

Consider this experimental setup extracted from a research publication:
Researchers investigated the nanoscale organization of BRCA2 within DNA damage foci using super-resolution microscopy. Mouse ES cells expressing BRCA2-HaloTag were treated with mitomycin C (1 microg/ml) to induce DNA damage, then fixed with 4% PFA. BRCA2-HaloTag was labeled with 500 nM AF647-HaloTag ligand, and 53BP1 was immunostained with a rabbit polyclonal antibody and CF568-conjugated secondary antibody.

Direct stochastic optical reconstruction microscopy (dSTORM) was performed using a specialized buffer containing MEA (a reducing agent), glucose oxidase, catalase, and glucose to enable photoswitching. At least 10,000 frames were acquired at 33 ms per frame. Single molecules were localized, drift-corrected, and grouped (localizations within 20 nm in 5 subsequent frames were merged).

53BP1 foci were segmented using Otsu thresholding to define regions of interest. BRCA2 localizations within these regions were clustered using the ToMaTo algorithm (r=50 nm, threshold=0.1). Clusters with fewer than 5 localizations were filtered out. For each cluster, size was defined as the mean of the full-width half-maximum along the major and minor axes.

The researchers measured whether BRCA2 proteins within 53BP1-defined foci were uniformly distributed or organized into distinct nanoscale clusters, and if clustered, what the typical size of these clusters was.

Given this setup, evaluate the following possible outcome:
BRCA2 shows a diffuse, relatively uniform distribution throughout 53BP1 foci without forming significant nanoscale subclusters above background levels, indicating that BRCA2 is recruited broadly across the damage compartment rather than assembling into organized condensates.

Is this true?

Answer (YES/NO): NO